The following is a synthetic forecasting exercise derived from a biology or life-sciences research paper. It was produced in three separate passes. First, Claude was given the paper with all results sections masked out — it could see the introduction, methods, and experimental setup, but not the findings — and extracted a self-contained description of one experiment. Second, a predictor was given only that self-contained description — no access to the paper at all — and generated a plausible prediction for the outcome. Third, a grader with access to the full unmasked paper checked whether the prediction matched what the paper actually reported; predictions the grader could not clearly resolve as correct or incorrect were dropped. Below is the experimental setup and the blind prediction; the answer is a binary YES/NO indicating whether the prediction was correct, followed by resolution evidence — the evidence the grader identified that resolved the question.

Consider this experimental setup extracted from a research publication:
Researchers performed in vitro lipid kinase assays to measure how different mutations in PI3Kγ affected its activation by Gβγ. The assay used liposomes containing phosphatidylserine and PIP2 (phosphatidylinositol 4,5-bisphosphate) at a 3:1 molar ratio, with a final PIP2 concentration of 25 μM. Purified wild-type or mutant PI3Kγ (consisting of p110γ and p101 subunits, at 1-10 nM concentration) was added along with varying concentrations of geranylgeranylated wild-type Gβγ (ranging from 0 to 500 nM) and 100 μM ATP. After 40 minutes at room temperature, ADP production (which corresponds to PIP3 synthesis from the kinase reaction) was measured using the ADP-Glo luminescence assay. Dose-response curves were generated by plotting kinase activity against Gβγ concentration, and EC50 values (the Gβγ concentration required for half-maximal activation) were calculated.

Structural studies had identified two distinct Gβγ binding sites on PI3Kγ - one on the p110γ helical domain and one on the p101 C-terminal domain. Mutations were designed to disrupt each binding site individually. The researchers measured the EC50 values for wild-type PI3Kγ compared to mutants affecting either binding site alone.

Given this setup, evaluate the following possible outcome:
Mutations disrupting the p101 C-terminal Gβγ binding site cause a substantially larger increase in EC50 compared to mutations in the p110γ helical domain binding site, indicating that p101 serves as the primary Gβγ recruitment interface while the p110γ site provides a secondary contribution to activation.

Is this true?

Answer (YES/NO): NO